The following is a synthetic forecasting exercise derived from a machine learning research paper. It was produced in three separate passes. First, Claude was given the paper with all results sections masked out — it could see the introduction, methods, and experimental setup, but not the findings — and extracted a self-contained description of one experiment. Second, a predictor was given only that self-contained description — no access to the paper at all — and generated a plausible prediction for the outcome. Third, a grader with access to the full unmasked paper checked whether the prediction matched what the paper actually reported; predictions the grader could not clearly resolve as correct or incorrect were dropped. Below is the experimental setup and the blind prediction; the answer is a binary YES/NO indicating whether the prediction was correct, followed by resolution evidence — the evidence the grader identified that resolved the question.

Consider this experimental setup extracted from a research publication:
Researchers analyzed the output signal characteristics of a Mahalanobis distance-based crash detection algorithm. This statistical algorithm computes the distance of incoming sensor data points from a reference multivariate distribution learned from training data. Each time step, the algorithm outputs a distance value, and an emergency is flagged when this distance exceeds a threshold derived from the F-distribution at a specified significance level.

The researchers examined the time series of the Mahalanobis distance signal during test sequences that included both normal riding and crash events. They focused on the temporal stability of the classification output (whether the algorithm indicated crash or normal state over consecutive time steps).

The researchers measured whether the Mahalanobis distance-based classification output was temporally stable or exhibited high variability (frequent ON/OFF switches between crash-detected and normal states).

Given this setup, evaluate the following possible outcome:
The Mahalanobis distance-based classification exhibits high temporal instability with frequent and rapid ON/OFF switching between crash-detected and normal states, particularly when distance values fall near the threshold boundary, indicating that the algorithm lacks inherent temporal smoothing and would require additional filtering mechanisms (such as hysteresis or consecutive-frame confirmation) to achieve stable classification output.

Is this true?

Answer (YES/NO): YES